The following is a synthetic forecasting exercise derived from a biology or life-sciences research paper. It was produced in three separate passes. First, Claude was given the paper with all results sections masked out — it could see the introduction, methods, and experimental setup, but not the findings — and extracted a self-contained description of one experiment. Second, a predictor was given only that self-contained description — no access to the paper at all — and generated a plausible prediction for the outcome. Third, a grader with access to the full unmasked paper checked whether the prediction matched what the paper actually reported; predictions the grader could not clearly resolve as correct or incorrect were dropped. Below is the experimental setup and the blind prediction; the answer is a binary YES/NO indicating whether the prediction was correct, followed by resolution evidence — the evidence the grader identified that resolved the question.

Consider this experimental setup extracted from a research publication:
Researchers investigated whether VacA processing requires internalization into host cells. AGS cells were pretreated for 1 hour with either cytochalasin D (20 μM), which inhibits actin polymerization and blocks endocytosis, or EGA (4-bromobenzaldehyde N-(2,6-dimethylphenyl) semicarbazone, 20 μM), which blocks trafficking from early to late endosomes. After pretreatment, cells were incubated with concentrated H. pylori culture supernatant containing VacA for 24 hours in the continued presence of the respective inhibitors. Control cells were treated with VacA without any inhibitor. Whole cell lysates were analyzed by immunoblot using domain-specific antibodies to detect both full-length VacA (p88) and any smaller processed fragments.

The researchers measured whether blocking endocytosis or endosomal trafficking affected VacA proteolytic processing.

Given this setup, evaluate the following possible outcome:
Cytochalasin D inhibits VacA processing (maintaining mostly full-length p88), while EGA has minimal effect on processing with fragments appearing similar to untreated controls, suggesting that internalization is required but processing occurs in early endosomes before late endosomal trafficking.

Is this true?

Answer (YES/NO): NO